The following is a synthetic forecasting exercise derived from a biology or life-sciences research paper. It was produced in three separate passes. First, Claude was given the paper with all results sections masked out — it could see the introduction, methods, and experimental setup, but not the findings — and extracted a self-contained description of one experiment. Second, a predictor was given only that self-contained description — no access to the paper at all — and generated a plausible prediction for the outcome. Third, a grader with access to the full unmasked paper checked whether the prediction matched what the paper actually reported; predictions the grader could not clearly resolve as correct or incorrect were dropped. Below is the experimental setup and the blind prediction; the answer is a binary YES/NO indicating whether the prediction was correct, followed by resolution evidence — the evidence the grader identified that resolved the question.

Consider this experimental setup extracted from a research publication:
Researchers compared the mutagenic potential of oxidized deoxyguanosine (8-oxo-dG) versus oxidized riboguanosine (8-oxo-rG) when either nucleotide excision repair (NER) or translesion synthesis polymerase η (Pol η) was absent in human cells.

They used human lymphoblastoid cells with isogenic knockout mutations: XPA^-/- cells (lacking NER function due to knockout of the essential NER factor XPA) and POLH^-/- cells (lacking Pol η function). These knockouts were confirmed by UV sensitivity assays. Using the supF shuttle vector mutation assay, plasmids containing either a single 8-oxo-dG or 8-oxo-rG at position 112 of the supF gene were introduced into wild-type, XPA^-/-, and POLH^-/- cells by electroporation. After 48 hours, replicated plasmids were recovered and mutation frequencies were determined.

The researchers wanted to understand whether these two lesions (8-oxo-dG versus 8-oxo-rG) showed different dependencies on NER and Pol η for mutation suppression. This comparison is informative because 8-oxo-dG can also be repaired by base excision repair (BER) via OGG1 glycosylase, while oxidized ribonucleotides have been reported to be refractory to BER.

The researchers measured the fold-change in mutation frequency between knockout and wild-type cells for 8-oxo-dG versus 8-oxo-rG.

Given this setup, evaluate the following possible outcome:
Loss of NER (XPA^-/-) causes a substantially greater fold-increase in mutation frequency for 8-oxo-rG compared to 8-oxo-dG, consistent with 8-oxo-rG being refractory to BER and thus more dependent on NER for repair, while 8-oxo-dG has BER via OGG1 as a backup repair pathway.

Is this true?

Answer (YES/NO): YES